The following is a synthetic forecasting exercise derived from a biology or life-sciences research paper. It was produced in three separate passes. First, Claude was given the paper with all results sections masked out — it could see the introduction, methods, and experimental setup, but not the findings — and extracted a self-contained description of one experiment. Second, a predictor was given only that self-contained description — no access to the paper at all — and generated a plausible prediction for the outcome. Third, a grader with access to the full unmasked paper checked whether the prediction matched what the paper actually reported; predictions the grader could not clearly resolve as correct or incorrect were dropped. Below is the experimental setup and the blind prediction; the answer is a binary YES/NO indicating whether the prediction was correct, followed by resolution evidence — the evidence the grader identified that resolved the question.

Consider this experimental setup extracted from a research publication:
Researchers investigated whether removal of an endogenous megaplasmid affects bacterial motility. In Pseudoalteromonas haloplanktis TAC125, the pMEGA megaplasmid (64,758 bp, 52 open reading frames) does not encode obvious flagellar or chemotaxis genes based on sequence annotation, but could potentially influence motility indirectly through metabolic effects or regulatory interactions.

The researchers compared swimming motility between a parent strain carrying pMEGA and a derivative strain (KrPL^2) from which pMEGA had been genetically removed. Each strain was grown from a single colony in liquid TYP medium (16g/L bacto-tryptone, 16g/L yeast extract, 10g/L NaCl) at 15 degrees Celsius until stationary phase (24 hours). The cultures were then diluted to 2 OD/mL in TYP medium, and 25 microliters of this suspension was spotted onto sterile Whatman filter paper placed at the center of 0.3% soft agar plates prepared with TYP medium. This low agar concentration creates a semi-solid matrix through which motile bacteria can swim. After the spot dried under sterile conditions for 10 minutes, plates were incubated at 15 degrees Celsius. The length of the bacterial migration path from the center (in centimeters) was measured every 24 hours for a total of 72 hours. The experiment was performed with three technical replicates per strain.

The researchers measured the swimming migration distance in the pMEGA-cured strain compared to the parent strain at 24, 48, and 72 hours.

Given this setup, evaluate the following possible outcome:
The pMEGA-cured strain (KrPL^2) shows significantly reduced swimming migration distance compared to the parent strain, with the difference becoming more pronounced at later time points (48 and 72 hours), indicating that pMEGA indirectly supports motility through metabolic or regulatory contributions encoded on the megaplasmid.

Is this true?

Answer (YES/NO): NO